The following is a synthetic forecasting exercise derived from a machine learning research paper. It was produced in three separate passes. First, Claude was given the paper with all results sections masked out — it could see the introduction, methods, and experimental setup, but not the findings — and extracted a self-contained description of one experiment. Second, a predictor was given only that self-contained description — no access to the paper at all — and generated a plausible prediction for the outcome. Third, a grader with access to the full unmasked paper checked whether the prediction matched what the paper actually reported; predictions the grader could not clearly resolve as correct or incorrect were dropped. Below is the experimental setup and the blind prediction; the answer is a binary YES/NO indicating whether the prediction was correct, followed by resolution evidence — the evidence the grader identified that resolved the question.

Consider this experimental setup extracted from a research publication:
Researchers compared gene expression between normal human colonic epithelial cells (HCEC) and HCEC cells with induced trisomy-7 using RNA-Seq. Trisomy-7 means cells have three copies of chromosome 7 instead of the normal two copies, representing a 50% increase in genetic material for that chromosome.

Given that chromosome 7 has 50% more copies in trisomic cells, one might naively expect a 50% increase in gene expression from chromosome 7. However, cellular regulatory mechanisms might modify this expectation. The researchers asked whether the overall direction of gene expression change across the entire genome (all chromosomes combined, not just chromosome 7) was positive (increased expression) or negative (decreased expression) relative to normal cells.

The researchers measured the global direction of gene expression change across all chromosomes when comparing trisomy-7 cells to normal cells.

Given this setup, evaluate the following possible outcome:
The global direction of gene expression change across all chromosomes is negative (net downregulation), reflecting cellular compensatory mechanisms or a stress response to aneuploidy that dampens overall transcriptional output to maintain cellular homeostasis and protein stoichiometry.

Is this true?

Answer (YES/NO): YES